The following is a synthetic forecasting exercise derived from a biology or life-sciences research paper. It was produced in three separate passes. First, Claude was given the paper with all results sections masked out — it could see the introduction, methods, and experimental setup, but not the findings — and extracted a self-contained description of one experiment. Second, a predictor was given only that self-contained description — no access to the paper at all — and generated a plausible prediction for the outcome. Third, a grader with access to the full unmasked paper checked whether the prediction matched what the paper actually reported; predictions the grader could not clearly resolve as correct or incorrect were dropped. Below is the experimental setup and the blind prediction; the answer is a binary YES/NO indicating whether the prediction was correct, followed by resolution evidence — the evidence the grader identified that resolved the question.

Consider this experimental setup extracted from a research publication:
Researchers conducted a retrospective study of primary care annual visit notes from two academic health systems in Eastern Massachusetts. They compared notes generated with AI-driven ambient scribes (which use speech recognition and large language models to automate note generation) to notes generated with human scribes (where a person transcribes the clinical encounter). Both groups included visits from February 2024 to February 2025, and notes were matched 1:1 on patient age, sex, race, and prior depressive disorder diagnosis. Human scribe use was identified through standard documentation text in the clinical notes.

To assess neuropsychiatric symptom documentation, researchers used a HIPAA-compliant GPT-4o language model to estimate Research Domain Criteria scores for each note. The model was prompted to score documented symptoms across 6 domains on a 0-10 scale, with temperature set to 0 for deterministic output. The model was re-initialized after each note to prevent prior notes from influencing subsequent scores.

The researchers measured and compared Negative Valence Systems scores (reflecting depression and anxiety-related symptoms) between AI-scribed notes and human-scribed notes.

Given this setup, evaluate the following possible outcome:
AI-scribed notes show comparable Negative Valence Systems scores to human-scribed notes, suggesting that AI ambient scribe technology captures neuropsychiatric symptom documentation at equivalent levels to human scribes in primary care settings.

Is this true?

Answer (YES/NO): NO